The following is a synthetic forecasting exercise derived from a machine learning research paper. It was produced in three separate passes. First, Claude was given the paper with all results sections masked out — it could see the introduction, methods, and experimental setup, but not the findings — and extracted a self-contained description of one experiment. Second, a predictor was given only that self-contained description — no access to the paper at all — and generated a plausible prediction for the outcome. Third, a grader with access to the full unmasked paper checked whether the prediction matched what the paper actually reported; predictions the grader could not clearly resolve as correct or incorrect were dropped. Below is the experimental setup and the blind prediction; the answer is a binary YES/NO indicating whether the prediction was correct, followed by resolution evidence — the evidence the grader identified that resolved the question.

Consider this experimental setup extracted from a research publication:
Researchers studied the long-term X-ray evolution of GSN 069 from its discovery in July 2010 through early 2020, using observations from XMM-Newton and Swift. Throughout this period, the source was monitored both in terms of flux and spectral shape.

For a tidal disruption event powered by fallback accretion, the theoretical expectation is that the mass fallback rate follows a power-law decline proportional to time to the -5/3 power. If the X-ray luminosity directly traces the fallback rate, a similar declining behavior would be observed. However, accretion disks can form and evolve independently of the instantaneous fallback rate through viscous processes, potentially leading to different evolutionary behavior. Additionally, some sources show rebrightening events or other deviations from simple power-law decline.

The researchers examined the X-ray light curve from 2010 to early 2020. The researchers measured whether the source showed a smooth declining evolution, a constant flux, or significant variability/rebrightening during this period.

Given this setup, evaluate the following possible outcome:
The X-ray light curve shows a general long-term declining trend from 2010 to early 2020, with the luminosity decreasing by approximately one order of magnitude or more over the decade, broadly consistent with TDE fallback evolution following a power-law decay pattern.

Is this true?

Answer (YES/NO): NO